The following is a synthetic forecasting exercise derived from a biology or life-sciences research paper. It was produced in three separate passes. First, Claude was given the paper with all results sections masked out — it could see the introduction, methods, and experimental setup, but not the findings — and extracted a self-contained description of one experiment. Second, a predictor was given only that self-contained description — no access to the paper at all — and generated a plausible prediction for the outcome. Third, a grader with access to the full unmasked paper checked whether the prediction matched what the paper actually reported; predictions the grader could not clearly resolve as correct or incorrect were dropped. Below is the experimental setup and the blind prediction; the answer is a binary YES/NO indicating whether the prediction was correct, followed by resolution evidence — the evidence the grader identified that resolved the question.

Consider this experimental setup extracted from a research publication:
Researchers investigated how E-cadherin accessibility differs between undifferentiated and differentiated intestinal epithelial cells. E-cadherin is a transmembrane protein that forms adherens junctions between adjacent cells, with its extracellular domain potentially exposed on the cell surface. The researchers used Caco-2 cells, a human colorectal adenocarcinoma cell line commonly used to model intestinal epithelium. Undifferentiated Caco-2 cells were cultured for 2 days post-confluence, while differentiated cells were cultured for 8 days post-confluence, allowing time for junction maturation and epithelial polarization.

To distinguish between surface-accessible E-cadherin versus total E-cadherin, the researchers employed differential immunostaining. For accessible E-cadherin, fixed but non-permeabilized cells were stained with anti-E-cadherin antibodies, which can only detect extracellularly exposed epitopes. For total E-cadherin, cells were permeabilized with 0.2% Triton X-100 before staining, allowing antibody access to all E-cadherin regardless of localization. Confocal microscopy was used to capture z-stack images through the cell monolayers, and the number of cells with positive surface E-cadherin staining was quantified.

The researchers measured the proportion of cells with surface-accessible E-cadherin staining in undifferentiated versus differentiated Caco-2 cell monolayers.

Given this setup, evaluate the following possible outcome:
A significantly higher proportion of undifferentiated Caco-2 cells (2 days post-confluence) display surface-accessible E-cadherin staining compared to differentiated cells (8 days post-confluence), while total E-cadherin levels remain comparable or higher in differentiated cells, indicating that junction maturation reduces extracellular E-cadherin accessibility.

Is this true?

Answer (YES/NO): YES